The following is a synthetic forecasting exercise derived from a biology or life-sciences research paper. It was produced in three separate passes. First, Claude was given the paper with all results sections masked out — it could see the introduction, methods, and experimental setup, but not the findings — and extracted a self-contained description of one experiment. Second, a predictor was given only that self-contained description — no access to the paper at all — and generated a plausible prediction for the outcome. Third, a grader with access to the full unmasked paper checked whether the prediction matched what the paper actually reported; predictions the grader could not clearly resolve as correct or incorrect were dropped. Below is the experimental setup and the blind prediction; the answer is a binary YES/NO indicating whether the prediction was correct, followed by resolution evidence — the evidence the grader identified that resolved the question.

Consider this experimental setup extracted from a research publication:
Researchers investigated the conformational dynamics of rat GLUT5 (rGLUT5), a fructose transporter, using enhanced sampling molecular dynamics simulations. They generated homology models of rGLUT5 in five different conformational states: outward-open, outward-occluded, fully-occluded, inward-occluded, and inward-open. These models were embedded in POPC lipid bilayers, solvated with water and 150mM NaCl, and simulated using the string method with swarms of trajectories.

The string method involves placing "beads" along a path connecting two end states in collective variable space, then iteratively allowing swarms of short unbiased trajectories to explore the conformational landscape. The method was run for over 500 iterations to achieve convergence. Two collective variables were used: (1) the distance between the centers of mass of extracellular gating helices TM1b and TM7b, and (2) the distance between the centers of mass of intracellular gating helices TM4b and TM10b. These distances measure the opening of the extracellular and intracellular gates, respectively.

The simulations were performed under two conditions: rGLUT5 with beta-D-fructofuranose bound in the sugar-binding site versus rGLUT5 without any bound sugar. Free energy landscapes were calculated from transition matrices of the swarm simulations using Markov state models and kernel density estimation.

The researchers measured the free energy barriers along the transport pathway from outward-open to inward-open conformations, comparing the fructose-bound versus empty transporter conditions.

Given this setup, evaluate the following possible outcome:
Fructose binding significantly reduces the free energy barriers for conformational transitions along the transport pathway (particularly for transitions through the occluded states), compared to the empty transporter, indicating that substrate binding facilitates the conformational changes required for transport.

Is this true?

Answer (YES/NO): YES